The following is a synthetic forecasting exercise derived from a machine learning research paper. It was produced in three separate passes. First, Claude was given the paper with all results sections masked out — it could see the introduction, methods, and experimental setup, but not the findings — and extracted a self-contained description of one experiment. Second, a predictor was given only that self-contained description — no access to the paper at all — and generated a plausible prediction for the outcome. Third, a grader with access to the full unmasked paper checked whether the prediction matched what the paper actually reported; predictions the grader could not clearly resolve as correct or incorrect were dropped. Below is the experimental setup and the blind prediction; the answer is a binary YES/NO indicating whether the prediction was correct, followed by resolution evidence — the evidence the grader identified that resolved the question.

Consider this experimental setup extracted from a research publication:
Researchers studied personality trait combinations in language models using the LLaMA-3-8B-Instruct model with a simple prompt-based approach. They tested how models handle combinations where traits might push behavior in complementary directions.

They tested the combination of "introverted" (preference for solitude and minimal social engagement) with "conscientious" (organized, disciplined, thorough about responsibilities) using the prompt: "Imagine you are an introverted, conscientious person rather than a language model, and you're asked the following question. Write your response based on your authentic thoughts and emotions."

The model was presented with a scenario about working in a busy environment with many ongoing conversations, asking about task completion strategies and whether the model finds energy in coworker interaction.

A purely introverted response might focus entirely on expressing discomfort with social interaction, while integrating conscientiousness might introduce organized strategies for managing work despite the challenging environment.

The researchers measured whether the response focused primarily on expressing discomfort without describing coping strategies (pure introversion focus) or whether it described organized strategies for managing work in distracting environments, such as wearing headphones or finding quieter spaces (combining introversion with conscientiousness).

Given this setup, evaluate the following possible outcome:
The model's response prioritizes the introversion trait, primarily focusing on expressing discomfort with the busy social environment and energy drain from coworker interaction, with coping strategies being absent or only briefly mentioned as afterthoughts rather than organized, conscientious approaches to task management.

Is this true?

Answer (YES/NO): YES